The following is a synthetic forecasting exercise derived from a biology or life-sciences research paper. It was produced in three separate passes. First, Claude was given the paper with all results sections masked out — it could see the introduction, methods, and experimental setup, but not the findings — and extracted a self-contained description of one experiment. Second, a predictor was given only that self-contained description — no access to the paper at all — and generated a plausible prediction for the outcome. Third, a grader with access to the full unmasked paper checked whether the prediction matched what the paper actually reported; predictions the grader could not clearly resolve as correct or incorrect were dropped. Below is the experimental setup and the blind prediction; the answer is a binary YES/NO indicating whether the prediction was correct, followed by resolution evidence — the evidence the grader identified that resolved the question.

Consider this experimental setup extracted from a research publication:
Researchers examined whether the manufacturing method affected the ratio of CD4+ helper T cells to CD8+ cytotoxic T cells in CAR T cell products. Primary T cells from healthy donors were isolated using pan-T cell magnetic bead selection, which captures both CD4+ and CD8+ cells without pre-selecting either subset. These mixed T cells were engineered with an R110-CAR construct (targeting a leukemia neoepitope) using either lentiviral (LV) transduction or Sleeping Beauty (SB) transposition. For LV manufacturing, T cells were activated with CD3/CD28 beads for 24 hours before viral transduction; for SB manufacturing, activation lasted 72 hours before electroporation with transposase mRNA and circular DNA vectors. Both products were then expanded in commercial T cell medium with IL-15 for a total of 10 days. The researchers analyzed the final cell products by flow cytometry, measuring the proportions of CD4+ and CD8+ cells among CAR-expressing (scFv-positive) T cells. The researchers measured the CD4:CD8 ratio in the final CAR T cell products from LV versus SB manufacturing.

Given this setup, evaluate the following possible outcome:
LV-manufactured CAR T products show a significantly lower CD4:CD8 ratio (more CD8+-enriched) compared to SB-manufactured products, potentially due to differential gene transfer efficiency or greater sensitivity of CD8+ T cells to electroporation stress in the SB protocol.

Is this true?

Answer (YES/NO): NO